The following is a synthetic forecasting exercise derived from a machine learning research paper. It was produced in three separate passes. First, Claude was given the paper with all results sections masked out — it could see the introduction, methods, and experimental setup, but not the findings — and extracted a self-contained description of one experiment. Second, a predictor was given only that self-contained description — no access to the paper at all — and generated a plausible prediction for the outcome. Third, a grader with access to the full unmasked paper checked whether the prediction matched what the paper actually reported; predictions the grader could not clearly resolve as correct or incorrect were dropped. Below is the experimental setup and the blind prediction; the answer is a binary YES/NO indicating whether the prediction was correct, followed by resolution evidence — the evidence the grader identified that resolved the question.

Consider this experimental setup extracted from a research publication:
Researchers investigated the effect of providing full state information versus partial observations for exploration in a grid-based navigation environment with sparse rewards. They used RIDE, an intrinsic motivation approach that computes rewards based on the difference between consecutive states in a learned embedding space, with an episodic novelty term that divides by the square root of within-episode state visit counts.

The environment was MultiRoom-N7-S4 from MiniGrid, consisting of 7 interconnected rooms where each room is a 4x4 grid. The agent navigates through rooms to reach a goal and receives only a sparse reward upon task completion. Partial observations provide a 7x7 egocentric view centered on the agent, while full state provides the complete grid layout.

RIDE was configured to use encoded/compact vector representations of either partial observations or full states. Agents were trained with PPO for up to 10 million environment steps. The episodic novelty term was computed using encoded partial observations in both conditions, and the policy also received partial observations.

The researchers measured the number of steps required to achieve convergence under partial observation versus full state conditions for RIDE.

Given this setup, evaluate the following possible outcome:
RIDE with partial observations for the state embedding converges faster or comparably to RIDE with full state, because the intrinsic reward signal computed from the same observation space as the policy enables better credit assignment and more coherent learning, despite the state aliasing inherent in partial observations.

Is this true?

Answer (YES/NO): NO